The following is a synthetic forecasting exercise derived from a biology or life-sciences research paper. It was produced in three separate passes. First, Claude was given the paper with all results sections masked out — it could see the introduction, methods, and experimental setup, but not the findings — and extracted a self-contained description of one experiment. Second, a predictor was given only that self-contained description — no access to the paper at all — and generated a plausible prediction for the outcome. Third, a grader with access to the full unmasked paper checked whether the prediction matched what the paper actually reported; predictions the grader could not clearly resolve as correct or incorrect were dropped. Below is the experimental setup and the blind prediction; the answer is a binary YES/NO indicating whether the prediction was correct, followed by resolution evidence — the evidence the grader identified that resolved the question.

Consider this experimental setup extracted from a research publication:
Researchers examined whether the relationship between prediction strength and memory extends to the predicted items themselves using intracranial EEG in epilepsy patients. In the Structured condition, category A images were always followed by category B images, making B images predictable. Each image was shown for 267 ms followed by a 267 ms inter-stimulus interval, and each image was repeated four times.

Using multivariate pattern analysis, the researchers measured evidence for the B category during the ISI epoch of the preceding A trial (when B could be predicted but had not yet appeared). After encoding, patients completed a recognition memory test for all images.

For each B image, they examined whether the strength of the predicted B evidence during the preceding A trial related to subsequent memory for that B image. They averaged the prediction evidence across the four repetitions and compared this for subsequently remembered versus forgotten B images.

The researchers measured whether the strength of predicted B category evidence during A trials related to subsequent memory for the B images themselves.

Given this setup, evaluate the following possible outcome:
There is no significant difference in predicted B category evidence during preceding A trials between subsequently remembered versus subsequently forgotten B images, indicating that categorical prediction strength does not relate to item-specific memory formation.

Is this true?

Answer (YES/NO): NO